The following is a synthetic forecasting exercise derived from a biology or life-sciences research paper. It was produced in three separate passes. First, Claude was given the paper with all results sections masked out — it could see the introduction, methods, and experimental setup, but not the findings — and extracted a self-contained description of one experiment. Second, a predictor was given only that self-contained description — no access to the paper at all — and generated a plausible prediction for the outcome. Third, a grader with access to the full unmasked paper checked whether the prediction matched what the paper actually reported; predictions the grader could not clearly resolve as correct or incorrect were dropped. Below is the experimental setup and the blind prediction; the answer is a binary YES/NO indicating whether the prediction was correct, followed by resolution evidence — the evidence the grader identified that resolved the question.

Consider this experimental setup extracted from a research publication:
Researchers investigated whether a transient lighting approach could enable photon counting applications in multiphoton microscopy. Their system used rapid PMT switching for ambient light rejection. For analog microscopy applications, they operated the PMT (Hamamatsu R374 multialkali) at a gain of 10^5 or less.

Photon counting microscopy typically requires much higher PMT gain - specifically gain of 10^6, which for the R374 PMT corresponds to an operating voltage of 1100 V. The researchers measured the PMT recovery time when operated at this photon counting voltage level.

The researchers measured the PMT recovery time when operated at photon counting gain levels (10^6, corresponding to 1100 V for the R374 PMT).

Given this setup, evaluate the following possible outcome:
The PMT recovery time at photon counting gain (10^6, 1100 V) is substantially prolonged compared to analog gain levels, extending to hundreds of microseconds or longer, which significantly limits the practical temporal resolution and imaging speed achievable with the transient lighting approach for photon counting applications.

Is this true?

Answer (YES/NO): YES